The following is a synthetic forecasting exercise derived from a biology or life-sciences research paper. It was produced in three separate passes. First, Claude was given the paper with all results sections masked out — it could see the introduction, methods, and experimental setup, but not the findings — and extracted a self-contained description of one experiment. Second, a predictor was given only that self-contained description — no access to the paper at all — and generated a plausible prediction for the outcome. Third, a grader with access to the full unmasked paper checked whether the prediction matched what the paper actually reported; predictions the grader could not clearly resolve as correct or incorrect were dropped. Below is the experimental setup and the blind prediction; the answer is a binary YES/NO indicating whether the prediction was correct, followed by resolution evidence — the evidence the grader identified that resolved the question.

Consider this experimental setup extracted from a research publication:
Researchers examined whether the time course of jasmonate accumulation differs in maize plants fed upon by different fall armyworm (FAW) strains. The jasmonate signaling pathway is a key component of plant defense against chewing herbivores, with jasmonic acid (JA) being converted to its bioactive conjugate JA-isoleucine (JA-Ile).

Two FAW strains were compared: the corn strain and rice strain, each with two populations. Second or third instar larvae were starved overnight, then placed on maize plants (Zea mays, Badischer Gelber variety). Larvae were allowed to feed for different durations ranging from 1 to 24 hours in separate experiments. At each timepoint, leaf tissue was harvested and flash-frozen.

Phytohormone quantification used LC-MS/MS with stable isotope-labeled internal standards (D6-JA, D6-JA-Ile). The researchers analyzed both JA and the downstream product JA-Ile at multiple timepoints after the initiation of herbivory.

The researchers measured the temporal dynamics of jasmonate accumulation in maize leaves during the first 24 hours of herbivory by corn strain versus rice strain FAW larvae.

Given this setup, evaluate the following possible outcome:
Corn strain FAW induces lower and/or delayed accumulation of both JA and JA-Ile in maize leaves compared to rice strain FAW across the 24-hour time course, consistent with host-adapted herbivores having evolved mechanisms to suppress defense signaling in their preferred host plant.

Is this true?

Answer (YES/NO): YES